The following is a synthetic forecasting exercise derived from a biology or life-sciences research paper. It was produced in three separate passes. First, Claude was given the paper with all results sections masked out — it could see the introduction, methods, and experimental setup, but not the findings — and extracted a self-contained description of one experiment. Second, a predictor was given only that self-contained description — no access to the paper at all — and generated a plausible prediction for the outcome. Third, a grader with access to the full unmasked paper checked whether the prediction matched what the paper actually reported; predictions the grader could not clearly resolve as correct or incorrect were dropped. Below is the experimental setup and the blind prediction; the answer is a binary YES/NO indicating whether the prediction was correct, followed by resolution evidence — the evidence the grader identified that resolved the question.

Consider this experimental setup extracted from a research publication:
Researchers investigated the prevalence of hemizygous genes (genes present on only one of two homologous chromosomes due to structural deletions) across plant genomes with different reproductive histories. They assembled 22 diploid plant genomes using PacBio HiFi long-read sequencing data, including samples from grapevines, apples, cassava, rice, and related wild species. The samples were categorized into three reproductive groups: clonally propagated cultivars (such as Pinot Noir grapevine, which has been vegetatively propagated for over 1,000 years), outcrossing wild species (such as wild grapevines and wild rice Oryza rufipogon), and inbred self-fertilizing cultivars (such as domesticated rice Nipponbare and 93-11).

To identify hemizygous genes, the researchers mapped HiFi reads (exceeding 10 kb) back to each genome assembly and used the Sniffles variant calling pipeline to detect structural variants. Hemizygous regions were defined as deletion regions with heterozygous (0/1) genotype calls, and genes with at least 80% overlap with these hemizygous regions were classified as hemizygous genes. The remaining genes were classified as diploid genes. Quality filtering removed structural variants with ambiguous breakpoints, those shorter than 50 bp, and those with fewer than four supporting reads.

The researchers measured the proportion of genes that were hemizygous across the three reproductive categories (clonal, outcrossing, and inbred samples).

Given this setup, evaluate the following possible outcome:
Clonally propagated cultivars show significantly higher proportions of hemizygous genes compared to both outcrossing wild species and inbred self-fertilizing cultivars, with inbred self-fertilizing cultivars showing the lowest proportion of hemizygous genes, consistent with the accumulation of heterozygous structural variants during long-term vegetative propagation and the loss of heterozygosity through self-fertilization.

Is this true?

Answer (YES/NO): YES